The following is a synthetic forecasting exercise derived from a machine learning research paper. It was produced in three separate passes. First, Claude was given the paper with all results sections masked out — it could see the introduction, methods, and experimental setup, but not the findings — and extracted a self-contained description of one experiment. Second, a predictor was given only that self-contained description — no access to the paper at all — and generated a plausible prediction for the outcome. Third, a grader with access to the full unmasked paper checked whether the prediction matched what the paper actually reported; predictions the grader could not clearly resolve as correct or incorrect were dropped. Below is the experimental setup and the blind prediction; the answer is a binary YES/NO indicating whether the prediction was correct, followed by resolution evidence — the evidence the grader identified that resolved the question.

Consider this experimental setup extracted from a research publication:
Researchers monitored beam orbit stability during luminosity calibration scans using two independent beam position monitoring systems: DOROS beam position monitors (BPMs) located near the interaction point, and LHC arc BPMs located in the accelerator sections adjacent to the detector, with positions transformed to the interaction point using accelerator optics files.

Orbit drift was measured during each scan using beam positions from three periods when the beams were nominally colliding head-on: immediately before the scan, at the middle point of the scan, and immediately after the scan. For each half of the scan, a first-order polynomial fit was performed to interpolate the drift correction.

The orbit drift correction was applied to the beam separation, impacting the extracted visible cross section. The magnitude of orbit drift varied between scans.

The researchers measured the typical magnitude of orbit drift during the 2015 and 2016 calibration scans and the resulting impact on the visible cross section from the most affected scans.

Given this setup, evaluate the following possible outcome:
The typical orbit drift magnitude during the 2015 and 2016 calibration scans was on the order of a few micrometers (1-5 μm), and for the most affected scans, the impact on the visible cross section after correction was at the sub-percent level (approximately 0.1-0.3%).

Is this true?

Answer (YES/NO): NO